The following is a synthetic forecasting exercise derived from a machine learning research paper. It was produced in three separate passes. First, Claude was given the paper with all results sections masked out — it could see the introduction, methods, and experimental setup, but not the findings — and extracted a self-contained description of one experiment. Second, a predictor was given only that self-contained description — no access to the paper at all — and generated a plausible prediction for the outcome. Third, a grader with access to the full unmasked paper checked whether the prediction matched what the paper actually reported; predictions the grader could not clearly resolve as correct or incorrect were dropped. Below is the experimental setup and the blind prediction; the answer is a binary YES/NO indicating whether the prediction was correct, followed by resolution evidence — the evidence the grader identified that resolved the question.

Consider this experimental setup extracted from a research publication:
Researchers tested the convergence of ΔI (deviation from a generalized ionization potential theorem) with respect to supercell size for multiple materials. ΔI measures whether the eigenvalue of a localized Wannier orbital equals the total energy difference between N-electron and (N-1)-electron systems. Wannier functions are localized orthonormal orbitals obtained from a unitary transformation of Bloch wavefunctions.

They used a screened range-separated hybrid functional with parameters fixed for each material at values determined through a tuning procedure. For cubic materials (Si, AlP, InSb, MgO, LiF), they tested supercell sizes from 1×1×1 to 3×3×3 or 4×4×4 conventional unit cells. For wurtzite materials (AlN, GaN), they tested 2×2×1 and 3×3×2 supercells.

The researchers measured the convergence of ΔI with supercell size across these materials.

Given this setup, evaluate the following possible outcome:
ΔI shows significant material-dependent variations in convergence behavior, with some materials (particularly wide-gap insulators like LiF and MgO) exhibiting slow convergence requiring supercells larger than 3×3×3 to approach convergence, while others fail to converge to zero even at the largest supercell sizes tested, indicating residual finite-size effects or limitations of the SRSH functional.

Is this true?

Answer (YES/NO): NO